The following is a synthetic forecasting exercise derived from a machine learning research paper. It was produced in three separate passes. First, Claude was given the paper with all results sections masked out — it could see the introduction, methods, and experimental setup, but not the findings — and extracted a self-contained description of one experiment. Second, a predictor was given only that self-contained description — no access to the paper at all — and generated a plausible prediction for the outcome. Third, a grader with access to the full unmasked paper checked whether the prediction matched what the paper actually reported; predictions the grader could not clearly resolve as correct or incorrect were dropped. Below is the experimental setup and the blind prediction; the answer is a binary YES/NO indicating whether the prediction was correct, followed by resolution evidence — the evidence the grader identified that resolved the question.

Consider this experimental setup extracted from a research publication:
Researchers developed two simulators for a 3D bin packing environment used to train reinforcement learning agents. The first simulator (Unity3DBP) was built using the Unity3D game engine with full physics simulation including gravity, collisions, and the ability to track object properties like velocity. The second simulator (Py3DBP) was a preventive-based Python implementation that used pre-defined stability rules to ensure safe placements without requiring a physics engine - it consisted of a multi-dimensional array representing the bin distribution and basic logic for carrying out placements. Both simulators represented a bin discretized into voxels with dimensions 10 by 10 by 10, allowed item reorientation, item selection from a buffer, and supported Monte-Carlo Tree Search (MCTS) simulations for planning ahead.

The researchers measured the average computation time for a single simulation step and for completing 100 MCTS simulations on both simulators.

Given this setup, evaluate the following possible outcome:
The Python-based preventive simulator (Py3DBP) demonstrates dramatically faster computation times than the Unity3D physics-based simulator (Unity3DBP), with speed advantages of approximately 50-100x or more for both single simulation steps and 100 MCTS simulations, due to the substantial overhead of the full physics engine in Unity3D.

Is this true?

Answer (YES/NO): NO